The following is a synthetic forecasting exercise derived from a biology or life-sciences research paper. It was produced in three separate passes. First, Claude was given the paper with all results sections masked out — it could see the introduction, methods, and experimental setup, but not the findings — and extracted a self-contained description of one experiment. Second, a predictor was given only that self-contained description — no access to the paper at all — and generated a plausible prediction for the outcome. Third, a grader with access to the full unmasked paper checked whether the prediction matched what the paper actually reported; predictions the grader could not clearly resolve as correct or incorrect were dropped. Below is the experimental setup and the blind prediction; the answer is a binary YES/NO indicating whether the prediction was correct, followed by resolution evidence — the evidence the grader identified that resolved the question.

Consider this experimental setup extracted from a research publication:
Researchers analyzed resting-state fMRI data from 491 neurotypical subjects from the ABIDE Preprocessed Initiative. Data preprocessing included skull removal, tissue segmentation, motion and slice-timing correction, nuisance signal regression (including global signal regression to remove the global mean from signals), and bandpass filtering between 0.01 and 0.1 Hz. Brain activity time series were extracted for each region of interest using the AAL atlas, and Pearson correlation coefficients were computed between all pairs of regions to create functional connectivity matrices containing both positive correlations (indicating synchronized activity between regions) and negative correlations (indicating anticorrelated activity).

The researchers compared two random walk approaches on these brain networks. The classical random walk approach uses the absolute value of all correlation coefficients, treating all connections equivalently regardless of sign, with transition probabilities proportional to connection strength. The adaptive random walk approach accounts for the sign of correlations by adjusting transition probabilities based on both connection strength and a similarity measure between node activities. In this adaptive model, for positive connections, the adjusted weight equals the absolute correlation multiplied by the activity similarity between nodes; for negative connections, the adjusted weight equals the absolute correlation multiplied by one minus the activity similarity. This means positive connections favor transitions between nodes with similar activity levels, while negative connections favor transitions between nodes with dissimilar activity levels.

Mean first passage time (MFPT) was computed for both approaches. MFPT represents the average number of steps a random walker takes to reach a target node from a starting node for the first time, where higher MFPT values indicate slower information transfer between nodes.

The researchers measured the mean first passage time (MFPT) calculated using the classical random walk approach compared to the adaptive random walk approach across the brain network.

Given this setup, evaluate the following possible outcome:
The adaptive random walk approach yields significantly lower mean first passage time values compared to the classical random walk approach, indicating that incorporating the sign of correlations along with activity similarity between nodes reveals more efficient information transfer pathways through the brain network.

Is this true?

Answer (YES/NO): NO